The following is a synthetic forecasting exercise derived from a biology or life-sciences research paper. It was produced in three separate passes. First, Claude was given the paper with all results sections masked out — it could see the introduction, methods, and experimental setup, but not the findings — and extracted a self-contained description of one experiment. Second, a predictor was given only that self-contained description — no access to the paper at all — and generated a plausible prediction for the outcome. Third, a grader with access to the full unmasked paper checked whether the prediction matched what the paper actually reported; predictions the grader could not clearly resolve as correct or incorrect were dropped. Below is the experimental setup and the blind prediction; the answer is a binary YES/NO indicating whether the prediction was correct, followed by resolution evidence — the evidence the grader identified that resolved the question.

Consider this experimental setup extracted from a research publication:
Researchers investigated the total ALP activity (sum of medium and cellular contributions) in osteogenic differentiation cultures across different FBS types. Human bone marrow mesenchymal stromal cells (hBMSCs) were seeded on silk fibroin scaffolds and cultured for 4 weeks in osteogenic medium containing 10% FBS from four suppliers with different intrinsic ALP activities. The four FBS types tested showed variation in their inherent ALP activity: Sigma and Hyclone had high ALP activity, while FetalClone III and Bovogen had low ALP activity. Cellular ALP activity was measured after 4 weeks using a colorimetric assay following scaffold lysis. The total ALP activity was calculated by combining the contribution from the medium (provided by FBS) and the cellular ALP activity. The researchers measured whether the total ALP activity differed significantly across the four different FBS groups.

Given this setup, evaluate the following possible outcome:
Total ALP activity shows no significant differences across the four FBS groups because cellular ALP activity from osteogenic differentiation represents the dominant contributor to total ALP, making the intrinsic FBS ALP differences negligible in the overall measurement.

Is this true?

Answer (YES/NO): NO